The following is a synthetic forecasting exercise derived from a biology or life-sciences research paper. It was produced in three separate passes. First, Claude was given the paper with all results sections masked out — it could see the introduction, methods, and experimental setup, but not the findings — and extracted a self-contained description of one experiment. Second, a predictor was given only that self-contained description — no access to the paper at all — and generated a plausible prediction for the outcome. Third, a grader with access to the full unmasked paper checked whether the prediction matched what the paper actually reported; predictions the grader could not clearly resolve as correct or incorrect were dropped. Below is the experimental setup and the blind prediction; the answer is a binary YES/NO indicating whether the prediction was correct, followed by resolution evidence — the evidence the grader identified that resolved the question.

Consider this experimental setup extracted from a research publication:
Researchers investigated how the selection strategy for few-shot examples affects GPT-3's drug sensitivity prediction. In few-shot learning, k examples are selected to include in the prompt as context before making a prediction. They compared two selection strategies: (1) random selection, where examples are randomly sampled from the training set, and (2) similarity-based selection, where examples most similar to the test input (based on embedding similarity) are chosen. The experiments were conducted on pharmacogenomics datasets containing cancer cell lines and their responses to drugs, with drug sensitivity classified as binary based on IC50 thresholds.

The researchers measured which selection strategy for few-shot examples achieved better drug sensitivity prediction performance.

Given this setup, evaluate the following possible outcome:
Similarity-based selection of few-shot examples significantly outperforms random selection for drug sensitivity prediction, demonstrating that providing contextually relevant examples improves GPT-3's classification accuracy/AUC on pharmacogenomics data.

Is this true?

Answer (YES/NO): NO